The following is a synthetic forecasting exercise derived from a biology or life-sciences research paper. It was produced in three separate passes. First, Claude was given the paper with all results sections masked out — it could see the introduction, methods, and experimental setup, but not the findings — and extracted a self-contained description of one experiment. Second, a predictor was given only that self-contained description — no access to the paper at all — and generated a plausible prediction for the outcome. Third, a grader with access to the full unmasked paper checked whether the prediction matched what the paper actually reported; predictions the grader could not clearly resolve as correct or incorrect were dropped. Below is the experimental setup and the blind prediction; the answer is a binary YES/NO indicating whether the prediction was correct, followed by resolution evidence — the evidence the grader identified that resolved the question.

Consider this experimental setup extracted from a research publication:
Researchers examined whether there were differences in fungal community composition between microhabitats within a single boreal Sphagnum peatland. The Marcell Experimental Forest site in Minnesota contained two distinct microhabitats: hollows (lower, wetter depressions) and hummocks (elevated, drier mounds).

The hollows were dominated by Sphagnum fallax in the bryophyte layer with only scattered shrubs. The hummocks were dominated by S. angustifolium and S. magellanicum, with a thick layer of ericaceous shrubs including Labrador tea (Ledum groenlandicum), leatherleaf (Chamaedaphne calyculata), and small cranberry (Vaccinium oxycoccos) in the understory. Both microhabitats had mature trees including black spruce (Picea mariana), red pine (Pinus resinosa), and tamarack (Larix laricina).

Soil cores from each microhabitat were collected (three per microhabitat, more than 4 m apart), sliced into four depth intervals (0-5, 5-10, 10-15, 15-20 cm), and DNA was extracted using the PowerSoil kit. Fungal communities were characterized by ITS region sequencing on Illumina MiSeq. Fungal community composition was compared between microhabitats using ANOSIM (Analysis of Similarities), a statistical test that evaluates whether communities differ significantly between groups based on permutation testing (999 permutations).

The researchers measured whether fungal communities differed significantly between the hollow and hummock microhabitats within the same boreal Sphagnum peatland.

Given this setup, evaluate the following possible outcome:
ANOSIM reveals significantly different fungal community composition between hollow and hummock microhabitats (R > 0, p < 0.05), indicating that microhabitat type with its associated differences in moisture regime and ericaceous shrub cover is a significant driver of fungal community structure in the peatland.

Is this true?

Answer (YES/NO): YES